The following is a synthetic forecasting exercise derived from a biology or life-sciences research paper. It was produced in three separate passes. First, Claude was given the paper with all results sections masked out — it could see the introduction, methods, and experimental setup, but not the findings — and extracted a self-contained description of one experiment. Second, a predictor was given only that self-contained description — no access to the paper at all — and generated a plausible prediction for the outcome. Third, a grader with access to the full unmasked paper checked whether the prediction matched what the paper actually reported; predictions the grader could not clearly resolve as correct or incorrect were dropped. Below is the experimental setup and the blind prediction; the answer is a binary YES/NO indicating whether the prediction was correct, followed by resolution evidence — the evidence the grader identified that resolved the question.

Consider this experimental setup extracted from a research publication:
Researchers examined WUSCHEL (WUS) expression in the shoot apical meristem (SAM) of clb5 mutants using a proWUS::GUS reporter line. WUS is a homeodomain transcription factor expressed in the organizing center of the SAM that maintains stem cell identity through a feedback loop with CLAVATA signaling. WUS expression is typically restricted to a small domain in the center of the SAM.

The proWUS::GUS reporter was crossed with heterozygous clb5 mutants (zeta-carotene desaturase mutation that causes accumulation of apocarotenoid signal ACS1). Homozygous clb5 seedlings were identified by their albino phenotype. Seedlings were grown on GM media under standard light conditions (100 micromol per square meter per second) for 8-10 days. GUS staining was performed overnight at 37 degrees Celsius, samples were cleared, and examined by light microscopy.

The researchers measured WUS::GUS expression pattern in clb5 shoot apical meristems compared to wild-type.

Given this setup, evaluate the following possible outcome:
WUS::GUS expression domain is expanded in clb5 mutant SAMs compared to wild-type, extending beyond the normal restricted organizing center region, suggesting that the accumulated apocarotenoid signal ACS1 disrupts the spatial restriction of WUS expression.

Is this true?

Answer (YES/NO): NO